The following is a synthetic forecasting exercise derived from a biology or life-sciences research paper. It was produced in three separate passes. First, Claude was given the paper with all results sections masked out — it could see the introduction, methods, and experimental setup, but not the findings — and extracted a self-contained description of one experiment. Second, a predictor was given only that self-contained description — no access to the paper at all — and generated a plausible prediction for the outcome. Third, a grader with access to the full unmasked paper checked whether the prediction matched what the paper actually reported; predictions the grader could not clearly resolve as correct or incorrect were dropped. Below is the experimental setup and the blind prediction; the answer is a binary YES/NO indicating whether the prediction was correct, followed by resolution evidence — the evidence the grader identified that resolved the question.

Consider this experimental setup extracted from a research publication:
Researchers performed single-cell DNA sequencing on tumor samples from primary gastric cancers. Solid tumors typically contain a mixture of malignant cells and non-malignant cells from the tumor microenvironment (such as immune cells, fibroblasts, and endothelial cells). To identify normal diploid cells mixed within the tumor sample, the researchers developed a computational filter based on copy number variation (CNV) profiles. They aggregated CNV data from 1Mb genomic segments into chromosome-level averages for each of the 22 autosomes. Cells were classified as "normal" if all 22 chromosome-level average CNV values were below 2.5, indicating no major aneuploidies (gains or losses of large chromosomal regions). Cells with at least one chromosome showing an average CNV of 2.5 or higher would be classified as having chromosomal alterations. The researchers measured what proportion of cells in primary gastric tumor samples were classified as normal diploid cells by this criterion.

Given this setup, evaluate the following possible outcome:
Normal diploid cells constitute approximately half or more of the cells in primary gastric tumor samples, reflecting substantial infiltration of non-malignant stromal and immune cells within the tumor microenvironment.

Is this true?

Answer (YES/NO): YES